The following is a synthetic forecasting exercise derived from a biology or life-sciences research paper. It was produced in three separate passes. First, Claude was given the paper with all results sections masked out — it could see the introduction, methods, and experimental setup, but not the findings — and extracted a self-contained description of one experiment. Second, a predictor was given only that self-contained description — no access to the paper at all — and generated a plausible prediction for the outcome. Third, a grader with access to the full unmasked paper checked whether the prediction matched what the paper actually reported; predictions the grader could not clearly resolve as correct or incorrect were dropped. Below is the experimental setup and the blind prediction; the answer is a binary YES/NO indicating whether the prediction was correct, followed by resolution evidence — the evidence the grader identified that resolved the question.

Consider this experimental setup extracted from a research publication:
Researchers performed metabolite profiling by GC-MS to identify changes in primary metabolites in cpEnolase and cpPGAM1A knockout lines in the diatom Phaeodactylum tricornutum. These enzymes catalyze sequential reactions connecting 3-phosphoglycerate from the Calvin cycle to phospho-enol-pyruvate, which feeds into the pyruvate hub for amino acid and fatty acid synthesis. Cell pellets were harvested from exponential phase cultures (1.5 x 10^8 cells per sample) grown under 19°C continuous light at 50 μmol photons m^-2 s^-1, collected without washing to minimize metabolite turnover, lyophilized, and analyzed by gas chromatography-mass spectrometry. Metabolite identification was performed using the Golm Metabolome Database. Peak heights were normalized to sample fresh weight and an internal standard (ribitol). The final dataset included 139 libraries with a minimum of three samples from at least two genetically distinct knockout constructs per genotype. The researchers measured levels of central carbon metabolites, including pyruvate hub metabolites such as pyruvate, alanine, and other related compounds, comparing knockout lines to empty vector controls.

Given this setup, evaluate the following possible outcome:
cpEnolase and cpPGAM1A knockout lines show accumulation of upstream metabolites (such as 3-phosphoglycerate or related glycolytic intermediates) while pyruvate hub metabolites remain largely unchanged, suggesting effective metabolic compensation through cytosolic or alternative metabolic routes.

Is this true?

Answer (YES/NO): NO